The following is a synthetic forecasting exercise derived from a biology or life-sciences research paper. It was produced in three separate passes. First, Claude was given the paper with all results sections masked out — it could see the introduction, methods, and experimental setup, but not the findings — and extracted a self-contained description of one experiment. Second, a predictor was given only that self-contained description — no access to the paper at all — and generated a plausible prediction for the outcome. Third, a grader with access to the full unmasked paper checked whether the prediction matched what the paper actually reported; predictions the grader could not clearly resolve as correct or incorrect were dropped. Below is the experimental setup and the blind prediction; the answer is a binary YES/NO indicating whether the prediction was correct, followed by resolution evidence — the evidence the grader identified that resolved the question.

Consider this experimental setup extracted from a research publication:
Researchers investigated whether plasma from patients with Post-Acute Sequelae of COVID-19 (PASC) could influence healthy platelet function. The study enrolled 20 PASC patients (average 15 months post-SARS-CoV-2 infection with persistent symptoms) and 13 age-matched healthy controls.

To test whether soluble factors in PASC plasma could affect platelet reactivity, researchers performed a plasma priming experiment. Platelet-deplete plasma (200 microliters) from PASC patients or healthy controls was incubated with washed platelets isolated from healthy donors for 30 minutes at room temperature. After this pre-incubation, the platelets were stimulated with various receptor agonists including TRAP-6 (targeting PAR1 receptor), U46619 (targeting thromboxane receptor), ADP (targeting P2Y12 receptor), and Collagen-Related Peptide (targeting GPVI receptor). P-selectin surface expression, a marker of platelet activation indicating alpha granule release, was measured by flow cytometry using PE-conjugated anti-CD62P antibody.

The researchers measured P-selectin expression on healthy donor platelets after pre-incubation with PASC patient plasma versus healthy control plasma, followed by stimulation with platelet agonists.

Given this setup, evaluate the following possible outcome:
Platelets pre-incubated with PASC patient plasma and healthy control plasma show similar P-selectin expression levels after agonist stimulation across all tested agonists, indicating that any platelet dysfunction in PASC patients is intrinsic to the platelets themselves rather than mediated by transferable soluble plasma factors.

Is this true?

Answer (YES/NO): NO